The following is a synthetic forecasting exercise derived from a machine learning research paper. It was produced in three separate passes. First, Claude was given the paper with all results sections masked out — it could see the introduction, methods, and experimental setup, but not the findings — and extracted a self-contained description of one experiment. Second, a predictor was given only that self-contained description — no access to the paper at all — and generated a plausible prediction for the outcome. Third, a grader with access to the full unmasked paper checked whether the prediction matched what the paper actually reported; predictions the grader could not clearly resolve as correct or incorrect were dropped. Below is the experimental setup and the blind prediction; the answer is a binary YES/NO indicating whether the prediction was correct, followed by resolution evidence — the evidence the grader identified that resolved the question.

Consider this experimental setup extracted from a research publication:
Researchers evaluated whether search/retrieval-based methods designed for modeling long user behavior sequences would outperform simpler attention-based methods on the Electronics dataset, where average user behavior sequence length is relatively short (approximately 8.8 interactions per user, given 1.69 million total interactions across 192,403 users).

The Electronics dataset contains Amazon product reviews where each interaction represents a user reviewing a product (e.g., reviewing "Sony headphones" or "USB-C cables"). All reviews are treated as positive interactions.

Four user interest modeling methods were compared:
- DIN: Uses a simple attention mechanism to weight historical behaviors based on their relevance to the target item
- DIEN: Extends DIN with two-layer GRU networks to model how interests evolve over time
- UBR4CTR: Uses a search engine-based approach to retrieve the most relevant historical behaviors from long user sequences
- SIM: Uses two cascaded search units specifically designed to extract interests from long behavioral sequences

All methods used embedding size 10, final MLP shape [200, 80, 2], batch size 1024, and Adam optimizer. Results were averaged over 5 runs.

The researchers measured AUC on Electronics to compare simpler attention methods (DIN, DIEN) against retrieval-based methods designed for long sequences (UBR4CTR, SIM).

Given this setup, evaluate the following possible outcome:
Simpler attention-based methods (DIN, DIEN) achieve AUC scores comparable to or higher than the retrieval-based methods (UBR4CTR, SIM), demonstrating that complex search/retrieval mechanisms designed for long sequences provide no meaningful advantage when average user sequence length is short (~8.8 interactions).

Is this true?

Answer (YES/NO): YES